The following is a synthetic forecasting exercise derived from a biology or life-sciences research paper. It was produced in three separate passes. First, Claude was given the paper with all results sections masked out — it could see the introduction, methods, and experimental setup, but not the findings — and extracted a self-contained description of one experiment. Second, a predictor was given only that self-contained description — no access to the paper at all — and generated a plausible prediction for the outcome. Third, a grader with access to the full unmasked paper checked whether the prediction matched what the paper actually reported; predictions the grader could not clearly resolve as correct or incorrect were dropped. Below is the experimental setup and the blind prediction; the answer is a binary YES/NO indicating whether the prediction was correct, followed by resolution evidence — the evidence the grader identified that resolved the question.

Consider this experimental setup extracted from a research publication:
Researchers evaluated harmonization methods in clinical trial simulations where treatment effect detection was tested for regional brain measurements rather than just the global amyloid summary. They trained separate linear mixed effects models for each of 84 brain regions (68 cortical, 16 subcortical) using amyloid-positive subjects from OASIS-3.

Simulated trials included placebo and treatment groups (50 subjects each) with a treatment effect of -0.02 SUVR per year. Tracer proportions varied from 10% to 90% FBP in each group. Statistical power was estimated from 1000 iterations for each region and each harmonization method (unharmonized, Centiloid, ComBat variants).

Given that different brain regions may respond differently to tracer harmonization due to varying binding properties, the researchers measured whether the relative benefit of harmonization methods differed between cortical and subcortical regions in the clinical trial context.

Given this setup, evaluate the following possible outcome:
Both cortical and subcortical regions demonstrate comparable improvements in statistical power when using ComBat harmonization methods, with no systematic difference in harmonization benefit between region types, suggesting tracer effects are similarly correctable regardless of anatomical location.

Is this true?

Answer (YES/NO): YES